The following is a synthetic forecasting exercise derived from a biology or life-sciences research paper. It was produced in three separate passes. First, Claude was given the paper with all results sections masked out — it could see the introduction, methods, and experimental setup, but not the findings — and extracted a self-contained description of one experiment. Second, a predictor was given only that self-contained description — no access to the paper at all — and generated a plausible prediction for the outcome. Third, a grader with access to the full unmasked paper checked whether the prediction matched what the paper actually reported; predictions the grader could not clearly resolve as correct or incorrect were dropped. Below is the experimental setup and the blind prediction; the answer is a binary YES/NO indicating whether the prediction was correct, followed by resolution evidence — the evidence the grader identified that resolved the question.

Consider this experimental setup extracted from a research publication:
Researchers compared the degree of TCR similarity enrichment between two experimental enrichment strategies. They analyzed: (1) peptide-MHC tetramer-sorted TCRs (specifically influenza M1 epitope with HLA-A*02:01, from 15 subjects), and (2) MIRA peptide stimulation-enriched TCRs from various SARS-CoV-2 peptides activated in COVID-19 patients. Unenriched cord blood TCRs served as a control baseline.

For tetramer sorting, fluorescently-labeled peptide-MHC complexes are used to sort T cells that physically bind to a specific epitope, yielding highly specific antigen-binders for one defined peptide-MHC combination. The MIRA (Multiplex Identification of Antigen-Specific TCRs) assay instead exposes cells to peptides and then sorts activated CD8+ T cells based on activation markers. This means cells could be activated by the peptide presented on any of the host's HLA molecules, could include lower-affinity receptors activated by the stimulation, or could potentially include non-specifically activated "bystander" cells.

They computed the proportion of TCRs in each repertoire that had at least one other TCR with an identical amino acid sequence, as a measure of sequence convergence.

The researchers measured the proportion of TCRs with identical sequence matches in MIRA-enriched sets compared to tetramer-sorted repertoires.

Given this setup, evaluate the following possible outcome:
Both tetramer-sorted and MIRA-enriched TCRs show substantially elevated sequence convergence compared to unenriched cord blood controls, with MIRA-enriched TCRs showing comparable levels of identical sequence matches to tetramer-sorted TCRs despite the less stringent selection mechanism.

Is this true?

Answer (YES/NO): NO